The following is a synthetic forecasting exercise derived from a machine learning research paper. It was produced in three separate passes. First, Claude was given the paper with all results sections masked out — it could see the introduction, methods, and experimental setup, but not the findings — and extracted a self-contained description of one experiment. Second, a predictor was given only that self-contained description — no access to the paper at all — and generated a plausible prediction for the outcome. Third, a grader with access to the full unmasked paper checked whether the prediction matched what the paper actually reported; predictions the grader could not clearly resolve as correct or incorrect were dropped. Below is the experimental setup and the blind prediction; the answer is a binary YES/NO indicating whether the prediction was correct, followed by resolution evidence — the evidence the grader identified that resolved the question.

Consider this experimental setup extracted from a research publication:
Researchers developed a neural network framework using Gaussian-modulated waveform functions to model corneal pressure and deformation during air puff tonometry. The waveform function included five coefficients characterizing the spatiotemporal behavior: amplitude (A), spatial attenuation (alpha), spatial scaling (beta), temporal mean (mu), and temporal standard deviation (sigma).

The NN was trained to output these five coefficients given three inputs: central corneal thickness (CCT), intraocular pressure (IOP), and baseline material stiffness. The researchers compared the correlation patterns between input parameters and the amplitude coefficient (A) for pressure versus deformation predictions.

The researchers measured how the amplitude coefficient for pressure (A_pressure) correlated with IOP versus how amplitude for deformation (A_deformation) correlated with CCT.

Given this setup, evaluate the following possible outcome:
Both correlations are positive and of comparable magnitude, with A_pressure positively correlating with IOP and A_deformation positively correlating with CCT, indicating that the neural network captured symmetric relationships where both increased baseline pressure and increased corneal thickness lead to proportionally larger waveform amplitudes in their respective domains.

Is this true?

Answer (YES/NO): NO